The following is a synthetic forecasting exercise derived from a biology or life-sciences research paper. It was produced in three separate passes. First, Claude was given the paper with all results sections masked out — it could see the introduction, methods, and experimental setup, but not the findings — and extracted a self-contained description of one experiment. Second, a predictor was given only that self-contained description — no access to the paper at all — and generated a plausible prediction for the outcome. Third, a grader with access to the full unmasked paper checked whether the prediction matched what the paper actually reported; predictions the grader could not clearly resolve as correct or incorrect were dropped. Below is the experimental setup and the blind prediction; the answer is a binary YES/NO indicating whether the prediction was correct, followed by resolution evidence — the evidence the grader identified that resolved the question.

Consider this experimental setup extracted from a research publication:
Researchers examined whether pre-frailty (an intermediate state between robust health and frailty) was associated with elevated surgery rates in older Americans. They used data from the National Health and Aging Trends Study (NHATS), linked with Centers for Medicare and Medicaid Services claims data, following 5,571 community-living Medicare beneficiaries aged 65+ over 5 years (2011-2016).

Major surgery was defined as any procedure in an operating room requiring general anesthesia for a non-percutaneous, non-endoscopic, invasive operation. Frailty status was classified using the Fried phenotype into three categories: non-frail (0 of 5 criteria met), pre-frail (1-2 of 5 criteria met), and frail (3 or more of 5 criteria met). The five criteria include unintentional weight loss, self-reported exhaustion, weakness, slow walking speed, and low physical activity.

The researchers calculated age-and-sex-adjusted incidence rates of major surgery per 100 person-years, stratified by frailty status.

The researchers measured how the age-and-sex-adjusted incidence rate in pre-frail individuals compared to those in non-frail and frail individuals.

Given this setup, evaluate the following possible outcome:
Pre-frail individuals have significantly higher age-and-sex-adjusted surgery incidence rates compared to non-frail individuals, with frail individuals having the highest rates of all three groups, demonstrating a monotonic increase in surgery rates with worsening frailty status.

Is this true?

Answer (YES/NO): YES